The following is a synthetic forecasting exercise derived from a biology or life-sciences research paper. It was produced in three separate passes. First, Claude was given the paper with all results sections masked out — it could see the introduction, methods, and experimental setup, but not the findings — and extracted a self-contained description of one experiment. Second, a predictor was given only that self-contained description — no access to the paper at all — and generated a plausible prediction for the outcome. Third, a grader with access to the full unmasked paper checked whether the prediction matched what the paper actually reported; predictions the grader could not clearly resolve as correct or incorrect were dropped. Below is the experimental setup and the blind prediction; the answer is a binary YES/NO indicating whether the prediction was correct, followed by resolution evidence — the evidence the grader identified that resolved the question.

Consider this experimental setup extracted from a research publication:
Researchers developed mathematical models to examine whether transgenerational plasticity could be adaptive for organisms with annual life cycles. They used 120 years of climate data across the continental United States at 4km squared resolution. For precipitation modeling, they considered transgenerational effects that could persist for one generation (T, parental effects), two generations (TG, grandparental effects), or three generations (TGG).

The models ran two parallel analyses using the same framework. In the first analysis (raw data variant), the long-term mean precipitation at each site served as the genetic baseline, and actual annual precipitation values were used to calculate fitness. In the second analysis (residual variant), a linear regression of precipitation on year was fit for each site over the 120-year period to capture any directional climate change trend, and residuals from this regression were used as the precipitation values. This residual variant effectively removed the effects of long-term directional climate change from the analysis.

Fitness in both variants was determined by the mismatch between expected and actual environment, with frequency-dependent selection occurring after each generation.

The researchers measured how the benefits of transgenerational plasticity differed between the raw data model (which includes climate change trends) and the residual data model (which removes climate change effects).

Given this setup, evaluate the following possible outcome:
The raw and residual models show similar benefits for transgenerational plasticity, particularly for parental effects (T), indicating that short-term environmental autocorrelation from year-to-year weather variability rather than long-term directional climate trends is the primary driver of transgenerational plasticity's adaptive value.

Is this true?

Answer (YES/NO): NO